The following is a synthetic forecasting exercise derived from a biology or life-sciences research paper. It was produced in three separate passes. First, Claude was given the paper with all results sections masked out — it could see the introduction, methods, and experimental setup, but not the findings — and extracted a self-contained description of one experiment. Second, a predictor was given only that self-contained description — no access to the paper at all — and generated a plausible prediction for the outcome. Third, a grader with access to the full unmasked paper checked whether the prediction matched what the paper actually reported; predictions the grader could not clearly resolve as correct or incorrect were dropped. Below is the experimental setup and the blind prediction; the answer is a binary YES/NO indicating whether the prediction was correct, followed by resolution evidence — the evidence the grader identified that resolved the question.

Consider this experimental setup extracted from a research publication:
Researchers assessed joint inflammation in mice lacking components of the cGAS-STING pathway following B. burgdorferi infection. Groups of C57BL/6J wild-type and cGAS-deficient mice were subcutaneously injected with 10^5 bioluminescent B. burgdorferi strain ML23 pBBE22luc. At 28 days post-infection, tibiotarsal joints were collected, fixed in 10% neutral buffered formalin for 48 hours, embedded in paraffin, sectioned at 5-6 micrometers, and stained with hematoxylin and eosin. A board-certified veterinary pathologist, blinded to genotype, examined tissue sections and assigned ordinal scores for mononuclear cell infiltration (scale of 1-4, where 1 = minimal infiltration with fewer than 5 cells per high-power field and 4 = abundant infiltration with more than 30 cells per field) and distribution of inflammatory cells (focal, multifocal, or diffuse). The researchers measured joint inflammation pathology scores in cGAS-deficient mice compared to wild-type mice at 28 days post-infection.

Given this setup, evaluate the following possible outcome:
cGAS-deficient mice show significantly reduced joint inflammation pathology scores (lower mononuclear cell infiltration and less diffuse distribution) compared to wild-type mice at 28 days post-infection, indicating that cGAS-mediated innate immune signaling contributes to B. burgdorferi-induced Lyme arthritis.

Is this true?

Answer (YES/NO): NO